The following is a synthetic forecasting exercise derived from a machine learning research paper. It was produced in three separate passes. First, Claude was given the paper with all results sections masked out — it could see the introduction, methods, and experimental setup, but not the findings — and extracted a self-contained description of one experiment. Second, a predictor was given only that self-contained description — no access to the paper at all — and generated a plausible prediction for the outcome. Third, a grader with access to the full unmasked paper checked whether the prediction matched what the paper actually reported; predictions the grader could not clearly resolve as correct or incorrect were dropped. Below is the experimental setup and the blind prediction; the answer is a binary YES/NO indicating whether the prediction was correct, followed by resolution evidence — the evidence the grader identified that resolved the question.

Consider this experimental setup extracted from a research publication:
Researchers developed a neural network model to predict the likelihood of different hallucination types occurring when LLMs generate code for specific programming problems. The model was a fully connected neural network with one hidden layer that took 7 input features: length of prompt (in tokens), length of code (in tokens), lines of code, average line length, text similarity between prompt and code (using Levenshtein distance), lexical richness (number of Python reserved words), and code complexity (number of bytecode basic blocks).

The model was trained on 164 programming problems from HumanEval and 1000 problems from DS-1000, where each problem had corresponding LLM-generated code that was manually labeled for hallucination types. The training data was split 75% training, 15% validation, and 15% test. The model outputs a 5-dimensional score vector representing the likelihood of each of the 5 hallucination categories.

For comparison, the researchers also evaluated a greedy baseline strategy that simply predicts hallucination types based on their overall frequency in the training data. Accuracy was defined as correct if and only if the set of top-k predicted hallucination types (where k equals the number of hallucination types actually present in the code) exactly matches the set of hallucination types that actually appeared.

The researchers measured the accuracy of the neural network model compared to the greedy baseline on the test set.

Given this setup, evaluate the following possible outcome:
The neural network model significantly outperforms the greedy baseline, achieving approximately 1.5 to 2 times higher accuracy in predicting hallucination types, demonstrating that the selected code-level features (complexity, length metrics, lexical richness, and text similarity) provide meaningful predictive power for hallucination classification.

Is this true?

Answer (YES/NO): YES